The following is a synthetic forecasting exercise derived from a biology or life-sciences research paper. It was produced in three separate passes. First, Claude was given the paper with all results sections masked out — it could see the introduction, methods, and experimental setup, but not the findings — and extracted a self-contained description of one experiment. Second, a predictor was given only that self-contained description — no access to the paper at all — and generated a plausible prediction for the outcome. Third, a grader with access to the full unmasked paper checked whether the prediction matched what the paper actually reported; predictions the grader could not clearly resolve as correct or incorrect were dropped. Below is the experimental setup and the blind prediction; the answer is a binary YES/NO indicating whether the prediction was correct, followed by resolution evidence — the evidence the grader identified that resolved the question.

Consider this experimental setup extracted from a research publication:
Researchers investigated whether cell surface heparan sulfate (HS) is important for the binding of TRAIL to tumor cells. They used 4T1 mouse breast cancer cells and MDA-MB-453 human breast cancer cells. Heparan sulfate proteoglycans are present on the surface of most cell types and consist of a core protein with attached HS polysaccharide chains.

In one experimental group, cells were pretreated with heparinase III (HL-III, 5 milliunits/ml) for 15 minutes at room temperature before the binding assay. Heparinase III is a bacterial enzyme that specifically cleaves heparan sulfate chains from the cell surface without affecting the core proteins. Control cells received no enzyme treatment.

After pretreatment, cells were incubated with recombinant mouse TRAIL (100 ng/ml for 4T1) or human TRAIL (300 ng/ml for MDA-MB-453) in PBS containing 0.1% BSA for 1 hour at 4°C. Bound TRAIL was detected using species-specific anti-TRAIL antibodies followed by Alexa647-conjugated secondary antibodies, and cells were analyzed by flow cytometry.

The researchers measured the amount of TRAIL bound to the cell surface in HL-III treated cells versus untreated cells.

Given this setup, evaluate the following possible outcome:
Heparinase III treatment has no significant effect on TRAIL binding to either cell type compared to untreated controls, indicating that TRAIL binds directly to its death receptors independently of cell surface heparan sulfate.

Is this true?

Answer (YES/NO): NO